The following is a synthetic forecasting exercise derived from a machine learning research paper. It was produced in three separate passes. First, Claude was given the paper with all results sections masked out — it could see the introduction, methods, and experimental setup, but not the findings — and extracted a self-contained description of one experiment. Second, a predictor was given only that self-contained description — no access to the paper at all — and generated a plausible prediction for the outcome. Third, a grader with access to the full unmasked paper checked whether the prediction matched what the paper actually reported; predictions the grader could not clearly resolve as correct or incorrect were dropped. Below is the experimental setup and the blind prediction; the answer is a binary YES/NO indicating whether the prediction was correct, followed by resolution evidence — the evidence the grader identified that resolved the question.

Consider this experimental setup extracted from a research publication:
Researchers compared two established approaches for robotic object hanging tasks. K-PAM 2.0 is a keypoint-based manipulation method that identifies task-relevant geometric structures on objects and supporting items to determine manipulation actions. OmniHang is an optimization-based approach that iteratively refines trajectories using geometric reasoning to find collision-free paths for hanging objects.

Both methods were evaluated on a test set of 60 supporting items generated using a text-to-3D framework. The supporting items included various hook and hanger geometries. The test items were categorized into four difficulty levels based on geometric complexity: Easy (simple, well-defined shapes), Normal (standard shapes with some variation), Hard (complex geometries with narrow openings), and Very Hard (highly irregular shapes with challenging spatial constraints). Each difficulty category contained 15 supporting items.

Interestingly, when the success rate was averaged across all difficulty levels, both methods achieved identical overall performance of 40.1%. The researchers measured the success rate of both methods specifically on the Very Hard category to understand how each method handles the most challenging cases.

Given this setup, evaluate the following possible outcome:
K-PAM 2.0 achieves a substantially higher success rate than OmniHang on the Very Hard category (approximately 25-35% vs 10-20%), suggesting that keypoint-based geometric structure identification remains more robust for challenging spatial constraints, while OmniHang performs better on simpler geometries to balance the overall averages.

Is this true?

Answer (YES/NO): NO